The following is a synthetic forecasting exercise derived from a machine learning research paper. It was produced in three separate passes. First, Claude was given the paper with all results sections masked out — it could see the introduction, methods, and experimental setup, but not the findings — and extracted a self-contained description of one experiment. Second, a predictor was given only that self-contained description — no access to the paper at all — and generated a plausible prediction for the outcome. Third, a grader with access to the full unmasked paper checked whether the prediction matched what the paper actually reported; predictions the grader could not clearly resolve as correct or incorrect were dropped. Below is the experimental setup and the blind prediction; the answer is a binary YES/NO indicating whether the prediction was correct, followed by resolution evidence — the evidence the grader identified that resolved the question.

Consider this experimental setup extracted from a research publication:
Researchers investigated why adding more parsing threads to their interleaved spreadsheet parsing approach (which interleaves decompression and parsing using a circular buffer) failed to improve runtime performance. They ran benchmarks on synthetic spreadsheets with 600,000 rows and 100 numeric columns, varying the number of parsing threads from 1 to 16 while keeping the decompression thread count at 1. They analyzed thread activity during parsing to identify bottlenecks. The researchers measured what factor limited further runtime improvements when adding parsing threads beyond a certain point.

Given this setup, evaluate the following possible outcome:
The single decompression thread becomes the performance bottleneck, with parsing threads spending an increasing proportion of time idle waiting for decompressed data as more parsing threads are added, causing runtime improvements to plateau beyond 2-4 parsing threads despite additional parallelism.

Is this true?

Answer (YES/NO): YES